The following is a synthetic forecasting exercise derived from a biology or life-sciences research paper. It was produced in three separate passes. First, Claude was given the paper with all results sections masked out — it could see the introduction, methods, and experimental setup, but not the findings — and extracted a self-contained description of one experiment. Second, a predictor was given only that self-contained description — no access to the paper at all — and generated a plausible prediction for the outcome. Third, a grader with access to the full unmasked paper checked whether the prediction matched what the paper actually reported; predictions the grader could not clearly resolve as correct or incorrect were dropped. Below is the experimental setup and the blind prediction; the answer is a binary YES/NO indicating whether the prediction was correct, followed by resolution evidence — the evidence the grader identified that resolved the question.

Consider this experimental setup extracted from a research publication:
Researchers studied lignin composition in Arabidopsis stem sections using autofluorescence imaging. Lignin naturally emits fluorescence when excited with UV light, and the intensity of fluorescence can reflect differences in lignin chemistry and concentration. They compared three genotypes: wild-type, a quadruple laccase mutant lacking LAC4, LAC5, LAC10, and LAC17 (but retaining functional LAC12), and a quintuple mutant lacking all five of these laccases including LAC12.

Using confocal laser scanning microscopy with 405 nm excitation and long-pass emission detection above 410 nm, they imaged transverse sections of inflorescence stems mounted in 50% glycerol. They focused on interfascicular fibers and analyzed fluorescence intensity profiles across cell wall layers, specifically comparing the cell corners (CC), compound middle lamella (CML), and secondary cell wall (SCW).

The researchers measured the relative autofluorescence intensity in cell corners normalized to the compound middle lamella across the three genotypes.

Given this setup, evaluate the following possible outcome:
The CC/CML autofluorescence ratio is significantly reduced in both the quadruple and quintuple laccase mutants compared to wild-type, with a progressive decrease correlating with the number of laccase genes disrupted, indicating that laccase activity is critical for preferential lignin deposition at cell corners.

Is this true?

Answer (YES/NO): NO